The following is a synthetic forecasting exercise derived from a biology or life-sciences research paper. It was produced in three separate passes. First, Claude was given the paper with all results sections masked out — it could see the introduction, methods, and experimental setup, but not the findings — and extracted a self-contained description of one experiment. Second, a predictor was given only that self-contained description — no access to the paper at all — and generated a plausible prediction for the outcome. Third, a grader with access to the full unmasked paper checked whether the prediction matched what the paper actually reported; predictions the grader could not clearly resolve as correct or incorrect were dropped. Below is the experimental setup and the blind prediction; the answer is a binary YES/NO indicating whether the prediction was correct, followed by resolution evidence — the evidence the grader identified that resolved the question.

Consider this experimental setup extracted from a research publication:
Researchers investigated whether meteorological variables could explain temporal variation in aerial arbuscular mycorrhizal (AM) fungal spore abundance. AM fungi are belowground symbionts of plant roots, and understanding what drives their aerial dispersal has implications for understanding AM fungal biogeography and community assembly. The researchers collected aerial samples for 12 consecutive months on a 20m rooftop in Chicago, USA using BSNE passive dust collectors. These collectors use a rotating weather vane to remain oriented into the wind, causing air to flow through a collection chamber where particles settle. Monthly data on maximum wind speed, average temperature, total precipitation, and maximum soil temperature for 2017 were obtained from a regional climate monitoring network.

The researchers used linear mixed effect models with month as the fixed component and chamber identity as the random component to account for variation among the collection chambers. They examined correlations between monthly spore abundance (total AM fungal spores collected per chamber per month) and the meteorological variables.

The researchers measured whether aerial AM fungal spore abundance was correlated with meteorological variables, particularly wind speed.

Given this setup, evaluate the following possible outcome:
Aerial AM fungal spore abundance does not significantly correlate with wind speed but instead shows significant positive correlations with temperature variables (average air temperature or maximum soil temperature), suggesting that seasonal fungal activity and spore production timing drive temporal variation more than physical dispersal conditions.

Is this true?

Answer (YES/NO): NO